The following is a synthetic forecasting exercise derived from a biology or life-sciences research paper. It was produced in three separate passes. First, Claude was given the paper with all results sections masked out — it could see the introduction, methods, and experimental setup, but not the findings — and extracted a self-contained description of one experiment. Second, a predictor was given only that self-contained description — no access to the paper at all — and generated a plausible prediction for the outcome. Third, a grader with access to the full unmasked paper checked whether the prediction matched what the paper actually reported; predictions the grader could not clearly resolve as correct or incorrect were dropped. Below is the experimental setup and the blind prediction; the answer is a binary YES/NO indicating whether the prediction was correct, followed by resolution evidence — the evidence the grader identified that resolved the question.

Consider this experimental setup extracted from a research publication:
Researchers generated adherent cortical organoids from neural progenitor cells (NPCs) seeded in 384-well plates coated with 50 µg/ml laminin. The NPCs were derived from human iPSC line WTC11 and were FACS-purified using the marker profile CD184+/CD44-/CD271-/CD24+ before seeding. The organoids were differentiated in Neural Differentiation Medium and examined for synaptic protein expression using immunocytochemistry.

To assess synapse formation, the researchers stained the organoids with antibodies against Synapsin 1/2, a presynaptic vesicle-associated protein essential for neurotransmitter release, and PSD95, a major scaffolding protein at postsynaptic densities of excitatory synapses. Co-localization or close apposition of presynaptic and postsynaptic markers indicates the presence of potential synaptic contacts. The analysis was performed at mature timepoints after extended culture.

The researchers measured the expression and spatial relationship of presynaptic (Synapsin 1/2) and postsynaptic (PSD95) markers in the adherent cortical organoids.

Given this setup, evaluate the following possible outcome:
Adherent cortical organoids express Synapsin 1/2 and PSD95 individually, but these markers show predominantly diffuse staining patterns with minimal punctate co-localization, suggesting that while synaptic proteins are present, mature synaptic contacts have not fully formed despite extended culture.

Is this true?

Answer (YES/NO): NO